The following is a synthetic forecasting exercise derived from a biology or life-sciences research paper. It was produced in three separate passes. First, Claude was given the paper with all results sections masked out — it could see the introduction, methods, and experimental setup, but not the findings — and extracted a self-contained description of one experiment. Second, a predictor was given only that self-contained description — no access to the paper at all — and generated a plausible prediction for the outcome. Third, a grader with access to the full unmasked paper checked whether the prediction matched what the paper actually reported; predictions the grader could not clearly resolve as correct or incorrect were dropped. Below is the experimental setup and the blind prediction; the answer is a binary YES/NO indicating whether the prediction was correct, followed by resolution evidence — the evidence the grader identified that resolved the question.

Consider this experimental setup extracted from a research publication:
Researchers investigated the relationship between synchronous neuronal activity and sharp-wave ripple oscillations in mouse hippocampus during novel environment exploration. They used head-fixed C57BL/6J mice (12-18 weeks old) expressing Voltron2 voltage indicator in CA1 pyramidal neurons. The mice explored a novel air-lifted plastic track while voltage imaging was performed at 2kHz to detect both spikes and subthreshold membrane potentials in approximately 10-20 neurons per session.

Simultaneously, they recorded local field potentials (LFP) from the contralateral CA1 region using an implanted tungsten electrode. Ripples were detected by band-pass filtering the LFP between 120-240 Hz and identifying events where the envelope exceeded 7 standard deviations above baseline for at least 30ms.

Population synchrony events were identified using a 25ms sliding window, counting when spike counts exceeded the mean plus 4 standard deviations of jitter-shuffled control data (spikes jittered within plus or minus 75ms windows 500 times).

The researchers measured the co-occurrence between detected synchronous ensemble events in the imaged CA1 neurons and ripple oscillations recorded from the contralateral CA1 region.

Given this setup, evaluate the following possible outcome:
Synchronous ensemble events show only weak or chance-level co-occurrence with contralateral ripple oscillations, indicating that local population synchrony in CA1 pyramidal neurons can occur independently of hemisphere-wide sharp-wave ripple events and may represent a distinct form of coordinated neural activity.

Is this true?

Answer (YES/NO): YES